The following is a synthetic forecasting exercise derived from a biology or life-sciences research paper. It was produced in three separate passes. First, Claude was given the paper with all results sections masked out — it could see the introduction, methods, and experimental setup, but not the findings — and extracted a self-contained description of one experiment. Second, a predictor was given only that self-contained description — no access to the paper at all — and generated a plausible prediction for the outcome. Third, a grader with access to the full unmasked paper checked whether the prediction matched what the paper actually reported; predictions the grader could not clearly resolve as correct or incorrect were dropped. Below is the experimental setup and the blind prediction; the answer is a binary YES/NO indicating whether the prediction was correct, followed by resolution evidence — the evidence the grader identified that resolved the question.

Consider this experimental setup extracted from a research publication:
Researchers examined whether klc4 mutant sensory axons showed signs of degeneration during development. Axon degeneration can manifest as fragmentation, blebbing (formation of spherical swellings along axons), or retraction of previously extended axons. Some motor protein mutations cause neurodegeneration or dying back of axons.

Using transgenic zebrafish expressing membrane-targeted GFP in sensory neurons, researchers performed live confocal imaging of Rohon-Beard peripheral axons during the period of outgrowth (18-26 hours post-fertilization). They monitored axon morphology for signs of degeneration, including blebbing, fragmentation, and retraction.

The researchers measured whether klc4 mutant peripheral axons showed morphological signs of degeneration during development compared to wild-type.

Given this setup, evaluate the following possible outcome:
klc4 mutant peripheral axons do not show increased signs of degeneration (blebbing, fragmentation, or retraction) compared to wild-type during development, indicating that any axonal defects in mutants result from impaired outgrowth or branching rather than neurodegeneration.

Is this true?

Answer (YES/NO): YES